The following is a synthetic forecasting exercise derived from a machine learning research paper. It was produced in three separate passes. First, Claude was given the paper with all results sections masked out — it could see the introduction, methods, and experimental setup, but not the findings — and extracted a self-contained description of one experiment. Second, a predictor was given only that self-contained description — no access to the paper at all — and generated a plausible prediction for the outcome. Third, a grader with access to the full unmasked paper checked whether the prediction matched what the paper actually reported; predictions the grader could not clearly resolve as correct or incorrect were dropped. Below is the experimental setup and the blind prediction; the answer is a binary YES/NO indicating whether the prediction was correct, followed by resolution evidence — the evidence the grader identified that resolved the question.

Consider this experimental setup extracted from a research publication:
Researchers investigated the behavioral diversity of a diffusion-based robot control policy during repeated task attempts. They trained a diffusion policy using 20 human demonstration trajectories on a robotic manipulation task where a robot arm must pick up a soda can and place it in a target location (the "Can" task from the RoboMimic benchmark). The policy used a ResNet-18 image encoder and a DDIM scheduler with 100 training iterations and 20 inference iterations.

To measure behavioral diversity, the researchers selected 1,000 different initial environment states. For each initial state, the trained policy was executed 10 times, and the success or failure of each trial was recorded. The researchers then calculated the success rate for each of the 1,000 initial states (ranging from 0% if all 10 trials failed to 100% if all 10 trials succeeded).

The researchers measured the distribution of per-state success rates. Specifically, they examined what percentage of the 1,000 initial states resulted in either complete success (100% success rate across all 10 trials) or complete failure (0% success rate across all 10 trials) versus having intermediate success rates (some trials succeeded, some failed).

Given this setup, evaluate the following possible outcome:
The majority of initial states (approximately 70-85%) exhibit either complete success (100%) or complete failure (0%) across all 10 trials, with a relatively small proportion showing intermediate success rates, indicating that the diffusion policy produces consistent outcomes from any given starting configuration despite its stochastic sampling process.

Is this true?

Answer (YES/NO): NO